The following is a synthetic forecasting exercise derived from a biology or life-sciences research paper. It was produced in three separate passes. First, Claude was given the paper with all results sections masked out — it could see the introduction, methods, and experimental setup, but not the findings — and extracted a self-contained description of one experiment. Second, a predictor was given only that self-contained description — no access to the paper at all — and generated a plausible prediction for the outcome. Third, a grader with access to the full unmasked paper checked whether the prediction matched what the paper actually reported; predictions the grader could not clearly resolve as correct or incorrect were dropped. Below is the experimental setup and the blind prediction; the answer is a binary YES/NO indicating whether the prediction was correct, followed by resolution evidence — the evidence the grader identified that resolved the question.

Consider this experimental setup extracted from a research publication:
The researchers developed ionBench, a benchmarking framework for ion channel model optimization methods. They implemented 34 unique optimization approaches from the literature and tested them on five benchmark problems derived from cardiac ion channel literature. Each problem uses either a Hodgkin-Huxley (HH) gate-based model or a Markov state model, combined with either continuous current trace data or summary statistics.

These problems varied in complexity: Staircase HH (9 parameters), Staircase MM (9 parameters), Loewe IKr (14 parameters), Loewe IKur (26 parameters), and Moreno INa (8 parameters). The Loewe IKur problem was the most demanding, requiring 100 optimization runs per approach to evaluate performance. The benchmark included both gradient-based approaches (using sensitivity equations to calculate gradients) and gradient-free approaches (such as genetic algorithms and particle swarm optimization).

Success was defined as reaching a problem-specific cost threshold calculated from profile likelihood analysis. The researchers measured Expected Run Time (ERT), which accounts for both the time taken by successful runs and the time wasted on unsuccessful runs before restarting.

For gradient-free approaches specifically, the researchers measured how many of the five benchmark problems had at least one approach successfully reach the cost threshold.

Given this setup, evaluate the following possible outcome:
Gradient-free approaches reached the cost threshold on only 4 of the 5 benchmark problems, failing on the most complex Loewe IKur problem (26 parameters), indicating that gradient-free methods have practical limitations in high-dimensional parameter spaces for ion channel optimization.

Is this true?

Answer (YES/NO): YES